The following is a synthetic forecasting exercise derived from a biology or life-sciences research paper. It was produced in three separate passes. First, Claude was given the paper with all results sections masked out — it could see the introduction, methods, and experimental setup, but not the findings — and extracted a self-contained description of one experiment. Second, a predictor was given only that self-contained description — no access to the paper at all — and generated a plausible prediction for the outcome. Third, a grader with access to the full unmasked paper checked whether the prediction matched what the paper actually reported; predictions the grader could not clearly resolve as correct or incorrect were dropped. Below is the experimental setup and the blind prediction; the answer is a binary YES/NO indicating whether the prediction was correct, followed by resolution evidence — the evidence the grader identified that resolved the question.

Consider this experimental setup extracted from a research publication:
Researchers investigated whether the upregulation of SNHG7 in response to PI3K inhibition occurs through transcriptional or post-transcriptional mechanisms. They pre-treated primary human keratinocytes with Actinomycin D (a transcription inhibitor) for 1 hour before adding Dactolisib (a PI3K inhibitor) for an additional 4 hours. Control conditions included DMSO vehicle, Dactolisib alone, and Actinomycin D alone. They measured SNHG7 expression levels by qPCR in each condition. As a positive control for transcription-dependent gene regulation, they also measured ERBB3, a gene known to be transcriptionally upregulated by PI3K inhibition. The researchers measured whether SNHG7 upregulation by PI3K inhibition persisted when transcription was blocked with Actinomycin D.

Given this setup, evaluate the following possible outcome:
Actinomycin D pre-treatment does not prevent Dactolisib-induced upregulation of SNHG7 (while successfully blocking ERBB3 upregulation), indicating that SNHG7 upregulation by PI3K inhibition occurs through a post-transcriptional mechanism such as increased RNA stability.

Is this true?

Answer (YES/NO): YES